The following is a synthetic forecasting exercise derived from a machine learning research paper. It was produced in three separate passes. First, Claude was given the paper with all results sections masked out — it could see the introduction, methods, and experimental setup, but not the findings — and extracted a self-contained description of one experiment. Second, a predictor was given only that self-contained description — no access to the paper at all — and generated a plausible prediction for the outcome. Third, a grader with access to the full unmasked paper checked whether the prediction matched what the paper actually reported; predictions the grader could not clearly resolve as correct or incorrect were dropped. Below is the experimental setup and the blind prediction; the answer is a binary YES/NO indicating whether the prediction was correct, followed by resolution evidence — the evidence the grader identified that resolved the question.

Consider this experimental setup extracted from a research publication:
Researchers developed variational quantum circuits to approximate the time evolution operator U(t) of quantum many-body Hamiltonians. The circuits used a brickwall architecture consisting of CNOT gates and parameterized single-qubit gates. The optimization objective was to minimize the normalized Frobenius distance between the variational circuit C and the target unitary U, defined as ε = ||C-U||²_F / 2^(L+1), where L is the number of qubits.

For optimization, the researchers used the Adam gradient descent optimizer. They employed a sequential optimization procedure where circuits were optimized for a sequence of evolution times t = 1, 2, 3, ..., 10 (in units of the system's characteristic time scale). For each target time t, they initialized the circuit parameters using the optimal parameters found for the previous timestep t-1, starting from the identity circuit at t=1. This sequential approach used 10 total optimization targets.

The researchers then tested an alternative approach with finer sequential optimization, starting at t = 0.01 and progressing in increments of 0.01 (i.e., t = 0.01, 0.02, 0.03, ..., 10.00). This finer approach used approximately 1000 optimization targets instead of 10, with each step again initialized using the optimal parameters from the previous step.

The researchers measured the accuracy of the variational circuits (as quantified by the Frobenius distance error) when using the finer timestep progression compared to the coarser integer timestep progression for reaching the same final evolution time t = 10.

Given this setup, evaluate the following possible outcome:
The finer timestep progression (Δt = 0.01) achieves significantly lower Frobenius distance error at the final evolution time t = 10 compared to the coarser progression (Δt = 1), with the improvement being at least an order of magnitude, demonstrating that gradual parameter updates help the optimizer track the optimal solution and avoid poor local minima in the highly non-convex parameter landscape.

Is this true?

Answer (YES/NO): NO